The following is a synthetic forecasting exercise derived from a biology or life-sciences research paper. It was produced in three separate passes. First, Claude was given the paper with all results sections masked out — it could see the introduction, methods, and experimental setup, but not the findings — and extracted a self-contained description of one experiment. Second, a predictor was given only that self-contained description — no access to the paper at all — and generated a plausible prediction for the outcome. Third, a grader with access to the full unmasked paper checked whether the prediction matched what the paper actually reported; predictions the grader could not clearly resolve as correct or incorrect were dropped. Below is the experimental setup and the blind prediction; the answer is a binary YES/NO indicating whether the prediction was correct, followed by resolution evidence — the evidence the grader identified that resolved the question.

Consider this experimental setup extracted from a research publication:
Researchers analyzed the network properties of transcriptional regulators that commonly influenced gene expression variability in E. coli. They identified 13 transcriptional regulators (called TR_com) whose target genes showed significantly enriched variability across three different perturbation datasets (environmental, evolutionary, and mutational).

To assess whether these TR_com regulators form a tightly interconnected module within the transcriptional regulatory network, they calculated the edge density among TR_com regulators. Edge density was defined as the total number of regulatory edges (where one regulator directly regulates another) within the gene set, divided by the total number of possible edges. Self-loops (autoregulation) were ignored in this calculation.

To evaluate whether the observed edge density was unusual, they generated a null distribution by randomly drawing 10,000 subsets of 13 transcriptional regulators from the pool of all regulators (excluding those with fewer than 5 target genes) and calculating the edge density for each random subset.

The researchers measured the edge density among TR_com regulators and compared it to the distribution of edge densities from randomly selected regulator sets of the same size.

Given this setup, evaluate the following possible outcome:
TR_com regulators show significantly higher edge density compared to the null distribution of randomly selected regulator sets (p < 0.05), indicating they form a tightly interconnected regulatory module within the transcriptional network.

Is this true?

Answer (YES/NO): YES